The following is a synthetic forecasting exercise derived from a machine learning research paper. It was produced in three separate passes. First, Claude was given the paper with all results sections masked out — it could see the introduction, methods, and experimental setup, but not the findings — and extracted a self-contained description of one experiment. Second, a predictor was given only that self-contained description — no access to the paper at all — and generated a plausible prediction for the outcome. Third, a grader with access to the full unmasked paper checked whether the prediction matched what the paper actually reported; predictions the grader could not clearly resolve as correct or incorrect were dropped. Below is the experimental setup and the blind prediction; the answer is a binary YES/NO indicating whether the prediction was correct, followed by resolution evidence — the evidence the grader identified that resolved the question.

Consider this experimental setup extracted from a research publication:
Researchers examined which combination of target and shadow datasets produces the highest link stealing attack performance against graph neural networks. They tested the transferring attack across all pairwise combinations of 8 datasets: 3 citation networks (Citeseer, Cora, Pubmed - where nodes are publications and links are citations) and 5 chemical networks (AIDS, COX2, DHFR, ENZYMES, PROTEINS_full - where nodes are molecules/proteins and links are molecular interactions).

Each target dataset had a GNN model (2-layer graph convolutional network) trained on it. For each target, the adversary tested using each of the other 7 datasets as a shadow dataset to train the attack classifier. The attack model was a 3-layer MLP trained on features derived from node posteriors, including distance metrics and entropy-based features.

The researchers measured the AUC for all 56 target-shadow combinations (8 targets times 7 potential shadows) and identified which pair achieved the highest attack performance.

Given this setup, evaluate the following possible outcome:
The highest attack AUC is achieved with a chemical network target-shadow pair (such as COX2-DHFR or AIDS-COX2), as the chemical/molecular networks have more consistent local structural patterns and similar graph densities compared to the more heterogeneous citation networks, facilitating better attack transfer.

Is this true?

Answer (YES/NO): NO